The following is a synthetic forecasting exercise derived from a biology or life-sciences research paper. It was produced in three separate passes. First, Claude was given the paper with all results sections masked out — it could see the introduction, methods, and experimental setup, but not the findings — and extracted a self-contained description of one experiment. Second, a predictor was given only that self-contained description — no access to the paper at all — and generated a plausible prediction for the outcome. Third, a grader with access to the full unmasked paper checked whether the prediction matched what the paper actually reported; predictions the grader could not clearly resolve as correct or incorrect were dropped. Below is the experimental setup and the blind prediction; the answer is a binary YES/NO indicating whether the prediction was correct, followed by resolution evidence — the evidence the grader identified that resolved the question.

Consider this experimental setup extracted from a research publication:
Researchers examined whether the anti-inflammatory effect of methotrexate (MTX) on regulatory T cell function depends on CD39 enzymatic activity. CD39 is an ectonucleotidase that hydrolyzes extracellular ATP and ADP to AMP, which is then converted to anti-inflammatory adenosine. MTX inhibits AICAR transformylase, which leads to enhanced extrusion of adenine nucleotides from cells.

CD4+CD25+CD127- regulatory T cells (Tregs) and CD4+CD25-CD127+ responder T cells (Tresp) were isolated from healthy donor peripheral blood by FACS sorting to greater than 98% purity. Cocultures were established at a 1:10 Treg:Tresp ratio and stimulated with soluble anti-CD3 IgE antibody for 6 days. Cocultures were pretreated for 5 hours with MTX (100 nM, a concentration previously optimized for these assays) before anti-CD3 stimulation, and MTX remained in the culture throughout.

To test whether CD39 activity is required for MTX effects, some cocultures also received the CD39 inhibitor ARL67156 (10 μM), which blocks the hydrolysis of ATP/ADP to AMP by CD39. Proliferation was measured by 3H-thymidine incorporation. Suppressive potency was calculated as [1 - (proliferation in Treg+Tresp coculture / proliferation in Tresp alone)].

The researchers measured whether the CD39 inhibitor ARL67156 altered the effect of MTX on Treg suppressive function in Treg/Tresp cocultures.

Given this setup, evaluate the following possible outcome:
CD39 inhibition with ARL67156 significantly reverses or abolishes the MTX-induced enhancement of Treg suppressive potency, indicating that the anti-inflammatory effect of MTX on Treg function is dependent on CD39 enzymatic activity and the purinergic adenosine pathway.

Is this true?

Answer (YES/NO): YES